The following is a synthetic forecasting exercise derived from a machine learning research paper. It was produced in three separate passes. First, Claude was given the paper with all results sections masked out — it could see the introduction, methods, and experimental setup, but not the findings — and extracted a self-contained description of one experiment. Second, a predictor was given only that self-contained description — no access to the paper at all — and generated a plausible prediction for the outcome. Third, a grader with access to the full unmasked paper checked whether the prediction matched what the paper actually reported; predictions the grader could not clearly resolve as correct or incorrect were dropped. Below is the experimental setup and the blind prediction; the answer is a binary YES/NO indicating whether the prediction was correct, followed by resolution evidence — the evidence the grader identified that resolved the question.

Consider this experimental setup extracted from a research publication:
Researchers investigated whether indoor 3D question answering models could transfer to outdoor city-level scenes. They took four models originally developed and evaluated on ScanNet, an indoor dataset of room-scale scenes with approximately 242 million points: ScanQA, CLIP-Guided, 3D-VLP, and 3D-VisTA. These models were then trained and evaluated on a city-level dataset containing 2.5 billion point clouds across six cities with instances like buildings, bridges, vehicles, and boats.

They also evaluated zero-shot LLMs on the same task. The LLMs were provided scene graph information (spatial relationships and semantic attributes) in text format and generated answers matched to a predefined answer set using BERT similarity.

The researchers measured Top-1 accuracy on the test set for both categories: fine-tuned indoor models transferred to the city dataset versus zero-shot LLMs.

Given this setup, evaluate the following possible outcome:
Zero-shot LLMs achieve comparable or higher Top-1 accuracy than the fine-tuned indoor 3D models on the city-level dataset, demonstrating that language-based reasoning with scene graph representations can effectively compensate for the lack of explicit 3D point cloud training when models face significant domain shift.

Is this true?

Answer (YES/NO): NO